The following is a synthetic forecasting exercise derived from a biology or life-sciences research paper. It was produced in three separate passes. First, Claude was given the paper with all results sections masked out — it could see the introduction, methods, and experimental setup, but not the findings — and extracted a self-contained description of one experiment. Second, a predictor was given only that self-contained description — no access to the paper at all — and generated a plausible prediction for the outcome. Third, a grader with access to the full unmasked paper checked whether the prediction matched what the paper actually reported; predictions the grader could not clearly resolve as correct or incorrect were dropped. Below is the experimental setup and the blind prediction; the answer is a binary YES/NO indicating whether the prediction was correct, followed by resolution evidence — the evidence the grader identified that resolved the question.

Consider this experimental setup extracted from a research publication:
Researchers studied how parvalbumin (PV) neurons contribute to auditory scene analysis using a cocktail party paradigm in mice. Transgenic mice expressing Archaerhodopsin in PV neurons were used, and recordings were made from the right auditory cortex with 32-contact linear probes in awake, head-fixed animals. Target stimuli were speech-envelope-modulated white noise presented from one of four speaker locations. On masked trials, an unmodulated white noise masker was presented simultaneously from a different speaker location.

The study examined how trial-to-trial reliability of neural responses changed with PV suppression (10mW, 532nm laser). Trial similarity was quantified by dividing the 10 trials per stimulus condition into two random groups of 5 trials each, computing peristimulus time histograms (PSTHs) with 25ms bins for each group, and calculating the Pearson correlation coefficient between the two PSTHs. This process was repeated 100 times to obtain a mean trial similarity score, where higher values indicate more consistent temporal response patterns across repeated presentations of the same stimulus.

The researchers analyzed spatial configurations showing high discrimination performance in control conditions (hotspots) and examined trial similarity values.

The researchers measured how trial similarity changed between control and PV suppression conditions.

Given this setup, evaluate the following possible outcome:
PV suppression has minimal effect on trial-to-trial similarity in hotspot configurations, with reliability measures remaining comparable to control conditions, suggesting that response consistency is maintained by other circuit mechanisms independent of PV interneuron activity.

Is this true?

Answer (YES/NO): NO